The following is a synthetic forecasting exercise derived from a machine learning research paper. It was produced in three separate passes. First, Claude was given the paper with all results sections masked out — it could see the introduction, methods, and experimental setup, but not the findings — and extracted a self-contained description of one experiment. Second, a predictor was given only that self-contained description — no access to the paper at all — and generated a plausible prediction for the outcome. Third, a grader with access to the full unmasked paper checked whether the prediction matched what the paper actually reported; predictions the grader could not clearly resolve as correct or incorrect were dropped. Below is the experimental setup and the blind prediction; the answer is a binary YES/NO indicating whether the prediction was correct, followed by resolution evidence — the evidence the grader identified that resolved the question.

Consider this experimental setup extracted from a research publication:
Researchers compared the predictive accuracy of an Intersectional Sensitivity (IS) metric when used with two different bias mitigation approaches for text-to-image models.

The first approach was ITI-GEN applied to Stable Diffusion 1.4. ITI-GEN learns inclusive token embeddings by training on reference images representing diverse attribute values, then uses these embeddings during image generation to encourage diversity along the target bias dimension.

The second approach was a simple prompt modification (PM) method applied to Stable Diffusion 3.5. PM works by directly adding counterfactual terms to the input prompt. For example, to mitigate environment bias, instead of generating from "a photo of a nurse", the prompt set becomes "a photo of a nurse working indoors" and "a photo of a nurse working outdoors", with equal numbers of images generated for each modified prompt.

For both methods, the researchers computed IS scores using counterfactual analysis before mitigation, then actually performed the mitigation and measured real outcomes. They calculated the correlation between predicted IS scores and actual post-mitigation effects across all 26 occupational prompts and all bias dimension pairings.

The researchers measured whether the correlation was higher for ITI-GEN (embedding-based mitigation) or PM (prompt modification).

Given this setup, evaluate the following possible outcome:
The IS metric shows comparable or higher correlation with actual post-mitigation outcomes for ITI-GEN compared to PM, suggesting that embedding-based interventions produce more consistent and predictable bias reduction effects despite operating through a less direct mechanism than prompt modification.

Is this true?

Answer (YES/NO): NO